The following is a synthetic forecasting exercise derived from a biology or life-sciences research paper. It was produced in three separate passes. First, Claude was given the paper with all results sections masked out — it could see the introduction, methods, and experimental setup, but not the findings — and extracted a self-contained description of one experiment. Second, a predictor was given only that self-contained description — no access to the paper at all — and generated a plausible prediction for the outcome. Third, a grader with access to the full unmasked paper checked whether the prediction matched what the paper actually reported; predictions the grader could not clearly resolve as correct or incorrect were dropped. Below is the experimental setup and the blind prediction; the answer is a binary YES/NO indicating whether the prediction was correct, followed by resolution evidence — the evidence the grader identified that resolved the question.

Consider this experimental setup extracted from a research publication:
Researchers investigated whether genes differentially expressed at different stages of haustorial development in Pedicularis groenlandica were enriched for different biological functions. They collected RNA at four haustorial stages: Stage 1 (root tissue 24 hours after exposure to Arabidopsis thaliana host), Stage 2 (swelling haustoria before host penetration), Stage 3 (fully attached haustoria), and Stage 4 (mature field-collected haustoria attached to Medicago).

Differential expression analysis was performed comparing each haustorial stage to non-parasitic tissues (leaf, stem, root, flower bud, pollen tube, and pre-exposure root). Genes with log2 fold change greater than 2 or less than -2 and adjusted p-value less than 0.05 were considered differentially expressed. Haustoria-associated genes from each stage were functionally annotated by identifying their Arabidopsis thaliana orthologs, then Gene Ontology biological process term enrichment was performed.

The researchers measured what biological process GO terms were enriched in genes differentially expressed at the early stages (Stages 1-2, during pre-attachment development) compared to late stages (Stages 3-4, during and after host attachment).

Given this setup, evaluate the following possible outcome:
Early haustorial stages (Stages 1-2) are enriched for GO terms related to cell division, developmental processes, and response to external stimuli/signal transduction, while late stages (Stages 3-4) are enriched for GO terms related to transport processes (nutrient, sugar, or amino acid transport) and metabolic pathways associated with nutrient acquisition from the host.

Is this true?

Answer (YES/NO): NO